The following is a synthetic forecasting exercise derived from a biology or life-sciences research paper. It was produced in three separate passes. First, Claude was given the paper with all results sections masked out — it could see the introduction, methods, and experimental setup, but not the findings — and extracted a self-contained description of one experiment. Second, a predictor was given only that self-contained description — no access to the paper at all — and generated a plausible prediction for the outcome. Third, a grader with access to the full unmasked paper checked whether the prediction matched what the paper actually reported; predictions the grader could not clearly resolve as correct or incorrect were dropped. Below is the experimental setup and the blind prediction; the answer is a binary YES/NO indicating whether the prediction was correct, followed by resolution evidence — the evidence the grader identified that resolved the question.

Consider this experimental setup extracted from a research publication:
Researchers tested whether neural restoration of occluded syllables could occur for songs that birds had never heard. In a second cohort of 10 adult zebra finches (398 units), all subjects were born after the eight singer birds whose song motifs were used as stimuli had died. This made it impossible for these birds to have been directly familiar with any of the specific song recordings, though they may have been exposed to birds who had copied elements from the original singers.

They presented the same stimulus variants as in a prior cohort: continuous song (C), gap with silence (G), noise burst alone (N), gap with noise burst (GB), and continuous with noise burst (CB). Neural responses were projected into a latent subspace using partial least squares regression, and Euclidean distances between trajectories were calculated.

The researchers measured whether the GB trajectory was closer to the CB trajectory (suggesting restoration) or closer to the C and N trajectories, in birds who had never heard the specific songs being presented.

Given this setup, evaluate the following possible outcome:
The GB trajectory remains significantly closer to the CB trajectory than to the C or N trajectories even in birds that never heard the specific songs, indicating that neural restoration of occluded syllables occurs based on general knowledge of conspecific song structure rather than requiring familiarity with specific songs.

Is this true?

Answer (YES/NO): YES